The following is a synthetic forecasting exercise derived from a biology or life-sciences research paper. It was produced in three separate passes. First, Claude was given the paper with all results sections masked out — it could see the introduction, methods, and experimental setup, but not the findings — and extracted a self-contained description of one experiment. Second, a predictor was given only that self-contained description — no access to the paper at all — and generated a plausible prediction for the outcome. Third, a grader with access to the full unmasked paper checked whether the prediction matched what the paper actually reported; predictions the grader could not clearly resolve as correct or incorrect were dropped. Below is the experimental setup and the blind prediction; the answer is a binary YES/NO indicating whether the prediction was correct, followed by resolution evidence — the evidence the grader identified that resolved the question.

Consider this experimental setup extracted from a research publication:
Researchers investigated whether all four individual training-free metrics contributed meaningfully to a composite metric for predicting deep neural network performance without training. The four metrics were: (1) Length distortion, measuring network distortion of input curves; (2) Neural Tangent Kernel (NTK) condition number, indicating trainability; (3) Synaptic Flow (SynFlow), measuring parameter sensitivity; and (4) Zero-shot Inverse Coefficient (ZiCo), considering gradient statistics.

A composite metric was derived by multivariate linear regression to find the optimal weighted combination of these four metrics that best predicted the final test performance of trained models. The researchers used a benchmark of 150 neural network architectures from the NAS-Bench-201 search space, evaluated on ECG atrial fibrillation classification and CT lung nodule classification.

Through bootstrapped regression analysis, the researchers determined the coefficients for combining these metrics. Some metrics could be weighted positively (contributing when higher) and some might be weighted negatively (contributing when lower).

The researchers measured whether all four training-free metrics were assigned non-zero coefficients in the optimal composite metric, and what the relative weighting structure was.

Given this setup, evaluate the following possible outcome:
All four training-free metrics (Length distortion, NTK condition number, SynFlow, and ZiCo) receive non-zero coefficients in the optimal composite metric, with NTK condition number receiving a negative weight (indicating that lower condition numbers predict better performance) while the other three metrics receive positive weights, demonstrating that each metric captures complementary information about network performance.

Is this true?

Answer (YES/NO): NO